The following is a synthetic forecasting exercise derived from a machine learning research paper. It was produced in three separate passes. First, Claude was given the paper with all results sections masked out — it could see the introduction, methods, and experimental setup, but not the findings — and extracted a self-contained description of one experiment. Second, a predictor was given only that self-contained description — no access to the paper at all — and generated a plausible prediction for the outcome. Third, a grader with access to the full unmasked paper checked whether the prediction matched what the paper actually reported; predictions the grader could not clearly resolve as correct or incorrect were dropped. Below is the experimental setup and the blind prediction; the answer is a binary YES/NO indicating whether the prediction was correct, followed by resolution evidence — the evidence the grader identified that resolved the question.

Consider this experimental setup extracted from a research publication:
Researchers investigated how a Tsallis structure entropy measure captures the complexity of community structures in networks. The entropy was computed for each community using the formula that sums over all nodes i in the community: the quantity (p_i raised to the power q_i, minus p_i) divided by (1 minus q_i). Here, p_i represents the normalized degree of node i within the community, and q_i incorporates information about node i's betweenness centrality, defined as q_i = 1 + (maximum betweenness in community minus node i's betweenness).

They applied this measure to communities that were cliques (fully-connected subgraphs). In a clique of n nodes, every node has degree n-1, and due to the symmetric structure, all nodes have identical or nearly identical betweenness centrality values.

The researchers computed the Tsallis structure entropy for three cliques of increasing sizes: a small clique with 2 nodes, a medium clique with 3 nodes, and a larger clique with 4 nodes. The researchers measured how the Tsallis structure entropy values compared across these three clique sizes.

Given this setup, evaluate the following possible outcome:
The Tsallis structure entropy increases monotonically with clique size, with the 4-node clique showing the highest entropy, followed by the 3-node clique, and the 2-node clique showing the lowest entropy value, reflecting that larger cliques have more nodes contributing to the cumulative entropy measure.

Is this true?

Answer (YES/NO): YES